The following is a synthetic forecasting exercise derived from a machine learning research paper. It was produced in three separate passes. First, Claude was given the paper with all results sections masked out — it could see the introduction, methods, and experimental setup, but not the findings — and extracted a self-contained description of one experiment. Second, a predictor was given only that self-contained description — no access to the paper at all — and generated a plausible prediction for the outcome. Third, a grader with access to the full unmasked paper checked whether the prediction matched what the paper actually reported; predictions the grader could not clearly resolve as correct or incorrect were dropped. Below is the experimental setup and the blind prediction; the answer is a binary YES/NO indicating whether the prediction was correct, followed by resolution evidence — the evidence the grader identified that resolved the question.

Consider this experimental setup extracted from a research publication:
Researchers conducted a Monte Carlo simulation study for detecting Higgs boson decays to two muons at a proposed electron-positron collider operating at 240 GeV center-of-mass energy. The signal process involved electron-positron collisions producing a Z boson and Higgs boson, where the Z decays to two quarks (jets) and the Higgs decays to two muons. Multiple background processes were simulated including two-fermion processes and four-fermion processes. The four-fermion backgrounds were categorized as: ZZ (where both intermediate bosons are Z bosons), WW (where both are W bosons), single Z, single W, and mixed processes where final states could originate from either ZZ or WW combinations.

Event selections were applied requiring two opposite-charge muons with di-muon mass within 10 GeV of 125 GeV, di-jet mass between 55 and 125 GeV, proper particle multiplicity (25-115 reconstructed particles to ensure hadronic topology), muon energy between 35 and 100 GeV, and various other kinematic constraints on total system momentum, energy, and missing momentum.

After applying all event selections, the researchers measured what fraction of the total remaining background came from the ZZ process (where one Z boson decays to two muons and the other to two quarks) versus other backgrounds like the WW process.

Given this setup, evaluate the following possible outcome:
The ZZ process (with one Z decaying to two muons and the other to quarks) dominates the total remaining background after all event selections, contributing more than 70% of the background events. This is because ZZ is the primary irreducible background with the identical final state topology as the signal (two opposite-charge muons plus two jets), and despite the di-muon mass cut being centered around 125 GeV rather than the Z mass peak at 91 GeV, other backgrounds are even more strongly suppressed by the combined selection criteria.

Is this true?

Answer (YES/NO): YES